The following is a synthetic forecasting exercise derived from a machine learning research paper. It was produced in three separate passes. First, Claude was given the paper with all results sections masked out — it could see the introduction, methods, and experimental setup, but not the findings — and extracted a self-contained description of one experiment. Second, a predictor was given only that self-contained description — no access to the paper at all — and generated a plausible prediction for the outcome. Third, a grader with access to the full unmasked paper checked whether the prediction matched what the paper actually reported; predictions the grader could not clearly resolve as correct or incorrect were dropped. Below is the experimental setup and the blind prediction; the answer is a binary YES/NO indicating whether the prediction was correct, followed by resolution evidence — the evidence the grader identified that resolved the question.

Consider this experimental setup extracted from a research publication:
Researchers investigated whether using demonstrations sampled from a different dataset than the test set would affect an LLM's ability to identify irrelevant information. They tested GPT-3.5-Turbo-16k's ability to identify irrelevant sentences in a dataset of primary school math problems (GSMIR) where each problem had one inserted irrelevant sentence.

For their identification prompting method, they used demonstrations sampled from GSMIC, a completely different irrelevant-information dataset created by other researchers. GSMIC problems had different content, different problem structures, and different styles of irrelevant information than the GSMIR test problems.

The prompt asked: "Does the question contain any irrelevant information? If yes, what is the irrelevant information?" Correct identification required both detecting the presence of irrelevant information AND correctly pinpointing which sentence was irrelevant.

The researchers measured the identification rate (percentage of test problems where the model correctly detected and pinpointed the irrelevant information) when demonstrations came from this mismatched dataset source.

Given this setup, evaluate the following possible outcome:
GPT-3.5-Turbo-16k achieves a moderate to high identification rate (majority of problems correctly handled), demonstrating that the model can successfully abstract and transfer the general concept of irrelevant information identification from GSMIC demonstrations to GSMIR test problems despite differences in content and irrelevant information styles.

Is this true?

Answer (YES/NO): YES